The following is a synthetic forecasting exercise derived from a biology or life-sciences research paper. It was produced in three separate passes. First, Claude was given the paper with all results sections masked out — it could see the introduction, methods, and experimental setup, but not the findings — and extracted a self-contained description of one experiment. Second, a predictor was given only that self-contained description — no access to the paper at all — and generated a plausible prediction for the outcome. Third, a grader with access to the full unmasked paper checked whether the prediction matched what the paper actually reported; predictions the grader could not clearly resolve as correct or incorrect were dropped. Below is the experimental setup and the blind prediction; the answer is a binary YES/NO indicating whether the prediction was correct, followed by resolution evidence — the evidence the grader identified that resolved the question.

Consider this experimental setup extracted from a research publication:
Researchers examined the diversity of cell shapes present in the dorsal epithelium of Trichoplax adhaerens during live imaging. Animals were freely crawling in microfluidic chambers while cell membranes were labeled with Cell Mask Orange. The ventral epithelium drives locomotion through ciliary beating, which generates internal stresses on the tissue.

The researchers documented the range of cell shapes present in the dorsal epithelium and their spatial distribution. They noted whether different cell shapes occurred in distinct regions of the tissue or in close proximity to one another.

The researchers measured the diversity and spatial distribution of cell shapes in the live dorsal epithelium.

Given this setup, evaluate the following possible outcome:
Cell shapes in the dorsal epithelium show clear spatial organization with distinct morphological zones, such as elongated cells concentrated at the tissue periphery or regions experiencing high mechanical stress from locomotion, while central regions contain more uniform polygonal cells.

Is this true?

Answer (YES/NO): NO